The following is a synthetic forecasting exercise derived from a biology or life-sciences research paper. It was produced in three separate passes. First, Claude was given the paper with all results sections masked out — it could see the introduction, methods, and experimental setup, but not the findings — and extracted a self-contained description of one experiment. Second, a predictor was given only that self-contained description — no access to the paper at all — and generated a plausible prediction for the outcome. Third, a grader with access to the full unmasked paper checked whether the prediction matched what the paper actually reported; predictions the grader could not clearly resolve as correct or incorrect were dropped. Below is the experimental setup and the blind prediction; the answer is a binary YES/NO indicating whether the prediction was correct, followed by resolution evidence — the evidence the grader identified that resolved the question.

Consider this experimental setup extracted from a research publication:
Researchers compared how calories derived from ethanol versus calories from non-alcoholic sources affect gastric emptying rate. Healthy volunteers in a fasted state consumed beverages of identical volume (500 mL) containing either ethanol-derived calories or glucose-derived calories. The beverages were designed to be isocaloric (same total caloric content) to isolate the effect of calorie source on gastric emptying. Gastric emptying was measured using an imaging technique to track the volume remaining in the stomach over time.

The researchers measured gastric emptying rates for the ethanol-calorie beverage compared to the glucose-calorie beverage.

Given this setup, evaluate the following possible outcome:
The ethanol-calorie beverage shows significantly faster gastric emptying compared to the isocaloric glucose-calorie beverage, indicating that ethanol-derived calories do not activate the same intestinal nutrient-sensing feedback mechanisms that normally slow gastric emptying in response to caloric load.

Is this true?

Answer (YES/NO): NO